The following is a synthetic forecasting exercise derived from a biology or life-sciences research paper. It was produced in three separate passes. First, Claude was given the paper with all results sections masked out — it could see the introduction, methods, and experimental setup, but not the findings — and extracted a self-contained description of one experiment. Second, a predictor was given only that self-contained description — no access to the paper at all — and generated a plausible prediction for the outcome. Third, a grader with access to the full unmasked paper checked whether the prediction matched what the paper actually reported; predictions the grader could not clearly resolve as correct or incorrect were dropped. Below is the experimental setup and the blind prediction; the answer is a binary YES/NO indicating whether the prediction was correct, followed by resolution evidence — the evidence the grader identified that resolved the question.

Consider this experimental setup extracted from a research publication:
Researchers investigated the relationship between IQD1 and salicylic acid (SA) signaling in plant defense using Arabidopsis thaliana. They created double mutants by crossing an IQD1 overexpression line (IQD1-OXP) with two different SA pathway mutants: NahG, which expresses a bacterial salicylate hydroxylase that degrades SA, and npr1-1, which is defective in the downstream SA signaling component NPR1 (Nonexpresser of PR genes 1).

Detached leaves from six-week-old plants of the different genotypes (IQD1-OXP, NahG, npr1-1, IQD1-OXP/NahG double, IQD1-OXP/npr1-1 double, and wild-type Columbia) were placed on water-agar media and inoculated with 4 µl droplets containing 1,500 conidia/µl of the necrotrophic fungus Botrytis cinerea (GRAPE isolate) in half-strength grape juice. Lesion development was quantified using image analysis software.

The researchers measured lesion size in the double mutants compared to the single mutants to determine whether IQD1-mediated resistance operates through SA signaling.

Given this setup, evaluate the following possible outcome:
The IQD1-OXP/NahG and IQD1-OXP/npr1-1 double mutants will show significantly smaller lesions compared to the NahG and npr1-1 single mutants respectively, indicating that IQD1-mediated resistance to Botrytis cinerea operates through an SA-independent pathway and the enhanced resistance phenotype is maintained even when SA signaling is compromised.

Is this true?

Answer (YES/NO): NO